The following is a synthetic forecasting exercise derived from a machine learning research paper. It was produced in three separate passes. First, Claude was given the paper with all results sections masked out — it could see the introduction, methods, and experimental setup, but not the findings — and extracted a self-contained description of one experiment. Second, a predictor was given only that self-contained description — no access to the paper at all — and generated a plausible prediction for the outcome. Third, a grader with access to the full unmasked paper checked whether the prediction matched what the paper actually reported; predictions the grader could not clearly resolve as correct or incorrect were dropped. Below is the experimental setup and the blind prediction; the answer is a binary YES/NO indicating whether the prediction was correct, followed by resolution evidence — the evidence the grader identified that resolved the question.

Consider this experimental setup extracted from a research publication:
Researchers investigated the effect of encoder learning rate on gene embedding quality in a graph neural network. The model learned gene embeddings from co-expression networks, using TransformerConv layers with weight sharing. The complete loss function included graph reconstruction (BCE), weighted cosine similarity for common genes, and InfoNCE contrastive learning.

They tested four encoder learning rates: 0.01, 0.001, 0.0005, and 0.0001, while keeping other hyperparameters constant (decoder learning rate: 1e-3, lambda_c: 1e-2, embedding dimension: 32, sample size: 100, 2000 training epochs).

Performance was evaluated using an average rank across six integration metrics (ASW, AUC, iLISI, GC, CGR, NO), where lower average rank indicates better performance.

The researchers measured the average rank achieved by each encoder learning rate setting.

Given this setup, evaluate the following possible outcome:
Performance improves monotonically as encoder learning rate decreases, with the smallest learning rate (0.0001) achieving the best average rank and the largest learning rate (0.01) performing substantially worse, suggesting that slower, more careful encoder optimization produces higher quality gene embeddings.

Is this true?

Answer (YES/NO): YES